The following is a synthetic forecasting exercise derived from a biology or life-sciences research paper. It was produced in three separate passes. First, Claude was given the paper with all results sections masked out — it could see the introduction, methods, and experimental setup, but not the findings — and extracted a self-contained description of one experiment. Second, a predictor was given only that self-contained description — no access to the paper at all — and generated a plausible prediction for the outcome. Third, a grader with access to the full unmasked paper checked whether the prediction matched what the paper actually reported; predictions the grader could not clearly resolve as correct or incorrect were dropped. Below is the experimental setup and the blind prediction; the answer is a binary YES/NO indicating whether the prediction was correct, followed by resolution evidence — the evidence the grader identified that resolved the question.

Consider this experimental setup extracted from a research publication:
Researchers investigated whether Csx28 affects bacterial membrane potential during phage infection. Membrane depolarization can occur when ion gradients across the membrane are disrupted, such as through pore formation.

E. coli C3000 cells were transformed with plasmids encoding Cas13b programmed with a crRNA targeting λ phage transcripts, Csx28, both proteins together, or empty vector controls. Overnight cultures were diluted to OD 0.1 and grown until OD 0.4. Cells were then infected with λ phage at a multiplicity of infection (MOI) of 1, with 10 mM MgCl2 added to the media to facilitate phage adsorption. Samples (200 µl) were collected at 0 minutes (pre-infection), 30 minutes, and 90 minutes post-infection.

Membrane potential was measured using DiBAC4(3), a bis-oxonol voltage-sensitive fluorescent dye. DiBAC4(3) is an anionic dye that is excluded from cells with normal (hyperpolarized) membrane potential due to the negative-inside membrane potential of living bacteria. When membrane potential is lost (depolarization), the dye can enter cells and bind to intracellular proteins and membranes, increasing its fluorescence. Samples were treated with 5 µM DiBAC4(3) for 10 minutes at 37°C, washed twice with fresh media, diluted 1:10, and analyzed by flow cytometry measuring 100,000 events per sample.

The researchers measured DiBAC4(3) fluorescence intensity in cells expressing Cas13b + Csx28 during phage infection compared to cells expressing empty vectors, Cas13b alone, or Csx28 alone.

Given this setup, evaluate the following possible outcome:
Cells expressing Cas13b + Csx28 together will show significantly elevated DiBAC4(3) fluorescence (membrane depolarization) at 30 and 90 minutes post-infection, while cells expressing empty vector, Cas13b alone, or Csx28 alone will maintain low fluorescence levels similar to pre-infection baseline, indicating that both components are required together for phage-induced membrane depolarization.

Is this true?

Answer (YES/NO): YES